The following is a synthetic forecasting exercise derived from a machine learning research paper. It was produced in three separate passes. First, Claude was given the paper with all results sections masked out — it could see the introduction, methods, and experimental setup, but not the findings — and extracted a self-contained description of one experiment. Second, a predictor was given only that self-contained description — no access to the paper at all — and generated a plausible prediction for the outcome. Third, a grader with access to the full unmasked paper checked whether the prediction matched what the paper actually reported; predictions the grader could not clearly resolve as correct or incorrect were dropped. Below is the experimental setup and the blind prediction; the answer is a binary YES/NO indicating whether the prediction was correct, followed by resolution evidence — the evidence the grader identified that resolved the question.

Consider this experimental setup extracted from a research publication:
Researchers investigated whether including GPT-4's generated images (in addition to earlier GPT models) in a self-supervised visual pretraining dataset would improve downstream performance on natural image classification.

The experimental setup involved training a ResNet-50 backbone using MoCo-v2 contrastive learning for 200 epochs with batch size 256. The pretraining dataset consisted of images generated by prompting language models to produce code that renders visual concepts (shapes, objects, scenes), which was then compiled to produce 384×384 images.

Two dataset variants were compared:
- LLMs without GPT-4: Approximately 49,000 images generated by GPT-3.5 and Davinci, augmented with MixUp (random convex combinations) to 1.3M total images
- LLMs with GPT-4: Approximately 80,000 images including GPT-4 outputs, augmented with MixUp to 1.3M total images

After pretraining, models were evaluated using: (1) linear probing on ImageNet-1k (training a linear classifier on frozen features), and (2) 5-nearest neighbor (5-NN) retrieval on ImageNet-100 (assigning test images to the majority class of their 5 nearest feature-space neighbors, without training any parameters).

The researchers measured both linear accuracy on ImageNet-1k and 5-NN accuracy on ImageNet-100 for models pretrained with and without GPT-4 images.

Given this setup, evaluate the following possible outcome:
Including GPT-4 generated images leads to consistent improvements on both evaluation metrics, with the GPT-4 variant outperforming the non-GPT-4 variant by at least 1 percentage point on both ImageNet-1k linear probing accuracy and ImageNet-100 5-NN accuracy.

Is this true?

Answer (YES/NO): YES